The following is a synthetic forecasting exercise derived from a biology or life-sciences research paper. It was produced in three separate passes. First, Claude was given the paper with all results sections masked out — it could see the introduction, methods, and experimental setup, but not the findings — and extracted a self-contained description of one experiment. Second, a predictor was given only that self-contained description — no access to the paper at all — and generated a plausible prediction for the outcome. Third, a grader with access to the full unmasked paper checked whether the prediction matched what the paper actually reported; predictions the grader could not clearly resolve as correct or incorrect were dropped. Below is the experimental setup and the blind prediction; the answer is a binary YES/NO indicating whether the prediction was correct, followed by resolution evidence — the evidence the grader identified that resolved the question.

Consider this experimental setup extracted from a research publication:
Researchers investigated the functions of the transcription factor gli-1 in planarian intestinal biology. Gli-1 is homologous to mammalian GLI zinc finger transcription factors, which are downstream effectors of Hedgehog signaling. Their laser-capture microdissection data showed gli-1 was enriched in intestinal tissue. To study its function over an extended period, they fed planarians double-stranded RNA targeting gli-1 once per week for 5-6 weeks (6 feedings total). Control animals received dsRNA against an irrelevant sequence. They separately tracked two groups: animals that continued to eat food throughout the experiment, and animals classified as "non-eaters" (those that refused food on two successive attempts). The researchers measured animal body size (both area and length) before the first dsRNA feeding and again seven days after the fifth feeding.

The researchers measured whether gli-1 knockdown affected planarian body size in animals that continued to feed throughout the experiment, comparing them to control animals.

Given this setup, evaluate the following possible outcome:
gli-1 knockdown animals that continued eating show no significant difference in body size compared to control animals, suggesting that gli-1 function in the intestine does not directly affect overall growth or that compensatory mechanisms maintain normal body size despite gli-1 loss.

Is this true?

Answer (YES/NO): YES